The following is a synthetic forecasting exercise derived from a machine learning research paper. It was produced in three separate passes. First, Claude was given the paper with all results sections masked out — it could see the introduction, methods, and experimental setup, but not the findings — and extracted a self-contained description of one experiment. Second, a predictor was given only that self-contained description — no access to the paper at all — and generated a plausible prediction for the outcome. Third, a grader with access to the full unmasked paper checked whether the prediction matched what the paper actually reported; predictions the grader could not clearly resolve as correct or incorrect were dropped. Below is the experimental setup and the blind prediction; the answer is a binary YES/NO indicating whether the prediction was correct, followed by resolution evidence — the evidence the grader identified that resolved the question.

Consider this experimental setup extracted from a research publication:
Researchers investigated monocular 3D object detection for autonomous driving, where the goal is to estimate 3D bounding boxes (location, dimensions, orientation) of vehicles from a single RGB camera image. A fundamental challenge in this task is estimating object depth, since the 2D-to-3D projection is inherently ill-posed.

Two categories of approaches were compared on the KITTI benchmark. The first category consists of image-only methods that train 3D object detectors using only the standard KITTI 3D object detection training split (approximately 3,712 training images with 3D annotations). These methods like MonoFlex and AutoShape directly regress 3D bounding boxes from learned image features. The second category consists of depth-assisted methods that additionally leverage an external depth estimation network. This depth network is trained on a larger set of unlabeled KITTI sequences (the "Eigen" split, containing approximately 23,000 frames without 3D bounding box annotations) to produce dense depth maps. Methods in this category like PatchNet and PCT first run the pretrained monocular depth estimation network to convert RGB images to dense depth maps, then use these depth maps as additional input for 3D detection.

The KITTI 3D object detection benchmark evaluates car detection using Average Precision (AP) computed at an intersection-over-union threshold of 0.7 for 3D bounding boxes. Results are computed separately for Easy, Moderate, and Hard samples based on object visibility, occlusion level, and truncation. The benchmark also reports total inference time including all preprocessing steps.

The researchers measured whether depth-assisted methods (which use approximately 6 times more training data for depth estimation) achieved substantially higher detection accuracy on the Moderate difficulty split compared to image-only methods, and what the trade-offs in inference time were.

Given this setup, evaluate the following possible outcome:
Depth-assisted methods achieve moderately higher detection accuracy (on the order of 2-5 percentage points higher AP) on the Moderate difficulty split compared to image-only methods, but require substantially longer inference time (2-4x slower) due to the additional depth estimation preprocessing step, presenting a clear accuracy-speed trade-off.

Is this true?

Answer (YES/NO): NO